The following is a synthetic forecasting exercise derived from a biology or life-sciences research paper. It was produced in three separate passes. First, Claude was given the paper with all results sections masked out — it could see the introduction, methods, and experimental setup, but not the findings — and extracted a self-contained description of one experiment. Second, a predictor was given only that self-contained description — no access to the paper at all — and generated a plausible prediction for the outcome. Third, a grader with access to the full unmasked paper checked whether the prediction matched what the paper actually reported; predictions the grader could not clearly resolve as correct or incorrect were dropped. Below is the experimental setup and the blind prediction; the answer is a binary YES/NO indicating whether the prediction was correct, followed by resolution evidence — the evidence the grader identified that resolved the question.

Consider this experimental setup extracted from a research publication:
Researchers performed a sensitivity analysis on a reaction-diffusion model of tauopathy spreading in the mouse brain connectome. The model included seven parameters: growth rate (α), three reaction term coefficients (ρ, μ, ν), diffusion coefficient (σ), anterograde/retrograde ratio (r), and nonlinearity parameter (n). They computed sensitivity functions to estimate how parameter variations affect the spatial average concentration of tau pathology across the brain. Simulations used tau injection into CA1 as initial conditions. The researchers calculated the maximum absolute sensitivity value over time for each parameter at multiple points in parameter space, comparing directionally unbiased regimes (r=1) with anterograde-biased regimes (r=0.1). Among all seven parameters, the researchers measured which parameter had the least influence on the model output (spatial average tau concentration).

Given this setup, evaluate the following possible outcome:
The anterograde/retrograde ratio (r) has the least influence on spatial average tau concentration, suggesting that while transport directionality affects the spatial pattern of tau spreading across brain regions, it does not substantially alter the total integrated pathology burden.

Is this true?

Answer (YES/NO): NO